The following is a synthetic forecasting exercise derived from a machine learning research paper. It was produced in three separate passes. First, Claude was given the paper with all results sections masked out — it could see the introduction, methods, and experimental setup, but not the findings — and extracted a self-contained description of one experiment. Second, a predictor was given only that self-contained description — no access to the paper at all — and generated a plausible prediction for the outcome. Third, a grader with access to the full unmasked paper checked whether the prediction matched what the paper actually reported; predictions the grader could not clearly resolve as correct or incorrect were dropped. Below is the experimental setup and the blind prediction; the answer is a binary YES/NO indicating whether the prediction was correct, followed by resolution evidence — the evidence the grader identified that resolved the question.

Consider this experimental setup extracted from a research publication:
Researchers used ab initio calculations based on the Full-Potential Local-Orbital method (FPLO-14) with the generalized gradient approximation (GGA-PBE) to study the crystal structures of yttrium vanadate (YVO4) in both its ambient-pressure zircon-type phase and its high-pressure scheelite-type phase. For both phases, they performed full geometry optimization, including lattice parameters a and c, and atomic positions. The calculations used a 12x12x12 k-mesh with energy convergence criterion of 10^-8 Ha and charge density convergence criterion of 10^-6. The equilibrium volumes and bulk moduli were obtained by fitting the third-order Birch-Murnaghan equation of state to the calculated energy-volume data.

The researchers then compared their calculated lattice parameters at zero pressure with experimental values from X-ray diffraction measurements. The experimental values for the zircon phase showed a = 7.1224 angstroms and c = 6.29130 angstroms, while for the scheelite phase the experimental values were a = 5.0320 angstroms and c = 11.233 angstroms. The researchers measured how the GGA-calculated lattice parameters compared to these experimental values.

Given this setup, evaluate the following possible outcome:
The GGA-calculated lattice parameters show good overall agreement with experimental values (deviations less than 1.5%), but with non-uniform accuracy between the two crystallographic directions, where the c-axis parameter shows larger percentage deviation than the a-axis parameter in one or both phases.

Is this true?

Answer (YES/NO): YES